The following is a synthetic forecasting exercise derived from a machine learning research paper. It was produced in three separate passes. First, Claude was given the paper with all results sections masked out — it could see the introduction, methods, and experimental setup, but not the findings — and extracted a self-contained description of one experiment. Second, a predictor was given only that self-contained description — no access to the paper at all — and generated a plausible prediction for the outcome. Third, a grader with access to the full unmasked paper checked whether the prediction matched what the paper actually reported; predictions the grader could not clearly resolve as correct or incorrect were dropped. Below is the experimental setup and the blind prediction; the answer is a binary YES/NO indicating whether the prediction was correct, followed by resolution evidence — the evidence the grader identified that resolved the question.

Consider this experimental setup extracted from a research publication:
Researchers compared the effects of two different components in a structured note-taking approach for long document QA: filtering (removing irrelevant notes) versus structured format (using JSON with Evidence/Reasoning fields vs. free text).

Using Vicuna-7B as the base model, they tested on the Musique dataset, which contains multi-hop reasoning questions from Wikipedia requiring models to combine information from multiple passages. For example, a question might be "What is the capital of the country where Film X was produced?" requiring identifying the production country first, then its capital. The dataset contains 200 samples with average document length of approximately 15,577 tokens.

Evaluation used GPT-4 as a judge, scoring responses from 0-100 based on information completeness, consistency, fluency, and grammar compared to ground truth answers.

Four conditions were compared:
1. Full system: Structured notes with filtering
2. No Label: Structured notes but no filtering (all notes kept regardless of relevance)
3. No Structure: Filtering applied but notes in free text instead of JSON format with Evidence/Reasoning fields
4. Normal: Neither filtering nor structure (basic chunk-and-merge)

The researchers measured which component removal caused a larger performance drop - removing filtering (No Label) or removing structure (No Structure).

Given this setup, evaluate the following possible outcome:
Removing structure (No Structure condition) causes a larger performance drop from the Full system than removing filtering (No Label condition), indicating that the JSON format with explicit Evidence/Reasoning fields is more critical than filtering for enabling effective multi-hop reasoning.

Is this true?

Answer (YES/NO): NO